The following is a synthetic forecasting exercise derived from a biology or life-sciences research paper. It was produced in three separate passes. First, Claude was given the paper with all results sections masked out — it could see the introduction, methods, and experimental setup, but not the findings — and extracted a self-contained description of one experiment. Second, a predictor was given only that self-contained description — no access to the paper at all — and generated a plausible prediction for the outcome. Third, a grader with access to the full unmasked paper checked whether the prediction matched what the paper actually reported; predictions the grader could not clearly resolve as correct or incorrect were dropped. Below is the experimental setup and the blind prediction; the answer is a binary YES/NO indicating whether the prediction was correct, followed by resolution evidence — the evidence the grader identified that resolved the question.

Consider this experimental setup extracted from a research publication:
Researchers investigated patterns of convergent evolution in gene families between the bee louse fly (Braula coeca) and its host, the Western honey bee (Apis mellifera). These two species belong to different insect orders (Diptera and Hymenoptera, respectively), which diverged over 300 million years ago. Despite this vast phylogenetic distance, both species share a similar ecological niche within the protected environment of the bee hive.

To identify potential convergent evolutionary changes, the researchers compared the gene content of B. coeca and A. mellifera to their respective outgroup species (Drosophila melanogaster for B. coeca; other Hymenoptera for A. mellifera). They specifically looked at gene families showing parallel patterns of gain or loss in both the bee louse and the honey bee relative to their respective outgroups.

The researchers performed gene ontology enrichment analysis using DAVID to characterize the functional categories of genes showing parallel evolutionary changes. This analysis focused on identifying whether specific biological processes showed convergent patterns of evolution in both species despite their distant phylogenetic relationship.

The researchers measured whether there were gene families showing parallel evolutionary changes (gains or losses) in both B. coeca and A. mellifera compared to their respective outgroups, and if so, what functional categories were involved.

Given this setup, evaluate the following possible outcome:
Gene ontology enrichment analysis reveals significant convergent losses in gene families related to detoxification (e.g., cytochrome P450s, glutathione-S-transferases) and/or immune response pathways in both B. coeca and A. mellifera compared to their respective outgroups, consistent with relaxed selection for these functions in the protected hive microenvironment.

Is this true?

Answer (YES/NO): YES